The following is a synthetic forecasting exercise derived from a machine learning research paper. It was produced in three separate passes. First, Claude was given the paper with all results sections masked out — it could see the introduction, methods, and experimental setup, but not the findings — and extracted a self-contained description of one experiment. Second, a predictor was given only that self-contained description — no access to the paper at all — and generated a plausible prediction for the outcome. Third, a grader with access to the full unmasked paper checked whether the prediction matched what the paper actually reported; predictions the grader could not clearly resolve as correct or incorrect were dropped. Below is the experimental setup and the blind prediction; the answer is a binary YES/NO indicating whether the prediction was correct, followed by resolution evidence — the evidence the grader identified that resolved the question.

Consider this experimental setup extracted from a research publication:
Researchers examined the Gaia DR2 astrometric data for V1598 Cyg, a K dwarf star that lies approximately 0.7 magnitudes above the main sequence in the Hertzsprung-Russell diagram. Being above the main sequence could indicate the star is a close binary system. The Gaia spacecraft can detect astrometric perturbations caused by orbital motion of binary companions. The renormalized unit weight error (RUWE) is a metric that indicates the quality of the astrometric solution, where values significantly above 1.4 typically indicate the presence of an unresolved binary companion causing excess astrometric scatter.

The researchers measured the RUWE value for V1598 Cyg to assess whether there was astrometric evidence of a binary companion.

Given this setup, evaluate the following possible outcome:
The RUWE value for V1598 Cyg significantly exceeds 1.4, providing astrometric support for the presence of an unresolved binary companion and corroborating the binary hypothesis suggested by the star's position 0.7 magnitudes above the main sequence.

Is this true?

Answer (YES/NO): NO